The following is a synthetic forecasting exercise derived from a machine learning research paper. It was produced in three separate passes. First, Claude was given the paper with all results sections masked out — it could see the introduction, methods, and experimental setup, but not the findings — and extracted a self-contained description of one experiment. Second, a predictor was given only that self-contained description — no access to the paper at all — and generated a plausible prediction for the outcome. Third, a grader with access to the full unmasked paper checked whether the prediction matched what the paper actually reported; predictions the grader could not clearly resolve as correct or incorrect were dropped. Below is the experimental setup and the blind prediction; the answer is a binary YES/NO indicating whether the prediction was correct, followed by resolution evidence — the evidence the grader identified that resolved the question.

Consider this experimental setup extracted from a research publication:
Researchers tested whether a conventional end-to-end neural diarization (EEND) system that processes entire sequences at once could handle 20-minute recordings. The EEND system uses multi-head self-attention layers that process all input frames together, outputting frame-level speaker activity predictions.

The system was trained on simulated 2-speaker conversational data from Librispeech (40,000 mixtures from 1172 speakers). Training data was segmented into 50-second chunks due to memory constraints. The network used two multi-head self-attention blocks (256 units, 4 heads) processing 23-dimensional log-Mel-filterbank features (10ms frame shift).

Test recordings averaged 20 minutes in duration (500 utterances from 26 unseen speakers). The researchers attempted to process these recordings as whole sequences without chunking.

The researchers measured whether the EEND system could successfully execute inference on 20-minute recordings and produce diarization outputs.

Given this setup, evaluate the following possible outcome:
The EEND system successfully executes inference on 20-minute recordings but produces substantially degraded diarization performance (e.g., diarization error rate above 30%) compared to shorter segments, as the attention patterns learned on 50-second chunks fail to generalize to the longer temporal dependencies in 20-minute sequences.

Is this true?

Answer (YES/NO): NO